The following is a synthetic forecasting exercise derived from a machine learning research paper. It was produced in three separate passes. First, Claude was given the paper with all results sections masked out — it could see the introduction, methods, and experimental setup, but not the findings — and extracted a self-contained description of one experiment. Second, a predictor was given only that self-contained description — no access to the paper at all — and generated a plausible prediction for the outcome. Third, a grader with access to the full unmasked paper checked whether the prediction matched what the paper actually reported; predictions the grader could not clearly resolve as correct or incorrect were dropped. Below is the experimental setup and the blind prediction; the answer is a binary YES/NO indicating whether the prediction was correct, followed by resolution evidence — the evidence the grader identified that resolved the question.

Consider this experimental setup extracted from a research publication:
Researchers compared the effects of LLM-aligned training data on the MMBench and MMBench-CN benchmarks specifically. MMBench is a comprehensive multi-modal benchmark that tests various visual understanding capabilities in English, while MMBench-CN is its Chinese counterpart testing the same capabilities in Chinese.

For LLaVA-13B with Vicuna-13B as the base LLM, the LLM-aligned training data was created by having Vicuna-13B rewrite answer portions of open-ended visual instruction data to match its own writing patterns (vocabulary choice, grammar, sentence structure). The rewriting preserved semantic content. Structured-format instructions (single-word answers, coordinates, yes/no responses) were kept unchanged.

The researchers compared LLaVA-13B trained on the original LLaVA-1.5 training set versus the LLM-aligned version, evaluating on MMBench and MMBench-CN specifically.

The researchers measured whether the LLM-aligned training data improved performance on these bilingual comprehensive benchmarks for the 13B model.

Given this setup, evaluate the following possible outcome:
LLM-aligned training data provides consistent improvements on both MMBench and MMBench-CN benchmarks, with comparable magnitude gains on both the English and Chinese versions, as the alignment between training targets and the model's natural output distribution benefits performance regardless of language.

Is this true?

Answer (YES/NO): NO